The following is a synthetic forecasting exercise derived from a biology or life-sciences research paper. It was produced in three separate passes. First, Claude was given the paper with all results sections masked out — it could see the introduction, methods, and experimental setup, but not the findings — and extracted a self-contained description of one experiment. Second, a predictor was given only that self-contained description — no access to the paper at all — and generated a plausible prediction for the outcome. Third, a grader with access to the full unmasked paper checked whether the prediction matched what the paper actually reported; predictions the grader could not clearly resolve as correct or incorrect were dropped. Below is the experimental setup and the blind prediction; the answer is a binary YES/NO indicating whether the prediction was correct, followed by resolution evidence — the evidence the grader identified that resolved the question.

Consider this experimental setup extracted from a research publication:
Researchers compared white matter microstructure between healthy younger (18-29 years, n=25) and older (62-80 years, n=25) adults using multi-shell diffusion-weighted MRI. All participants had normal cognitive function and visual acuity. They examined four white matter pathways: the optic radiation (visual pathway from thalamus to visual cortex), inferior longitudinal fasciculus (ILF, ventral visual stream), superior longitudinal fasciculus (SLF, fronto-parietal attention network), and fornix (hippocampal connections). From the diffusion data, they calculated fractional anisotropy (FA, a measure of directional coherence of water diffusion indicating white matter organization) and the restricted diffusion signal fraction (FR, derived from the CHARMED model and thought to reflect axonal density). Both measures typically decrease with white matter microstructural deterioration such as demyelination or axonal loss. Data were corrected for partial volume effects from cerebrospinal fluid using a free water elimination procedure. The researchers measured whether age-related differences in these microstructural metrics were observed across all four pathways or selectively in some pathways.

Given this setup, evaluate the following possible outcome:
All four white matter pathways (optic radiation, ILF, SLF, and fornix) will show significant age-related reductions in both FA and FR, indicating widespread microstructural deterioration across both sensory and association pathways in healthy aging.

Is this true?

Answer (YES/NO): NO